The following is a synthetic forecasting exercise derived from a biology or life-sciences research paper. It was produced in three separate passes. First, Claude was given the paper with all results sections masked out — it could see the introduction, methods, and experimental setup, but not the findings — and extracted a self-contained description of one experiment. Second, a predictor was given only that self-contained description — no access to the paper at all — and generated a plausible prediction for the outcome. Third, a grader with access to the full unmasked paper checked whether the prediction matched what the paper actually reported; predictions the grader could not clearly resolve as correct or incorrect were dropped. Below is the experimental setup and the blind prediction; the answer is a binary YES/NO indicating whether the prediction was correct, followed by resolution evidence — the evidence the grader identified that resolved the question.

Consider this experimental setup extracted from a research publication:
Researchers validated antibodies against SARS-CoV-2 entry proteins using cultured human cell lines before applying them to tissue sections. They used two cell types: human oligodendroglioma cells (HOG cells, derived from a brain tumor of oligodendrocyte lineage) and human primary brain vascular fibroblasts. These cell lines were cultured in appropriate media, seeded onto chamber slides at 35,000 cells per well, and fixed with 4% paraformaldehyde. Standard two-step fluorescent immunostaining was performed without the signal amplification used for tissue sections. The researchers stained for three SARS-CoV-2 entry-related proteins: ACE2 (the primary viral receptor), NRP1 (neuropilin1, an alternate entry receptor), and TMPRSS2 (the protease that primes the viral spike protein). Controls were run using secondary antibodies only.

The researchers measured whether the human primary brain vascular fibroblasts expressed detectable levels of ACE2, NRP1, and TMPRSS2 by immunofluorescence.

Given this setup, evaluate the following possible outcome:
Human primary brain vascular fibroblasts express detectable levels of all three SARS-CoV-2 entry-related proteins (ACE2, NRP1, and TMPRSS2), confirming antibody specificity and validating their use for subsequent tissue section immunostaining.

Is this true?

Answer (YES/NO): YES